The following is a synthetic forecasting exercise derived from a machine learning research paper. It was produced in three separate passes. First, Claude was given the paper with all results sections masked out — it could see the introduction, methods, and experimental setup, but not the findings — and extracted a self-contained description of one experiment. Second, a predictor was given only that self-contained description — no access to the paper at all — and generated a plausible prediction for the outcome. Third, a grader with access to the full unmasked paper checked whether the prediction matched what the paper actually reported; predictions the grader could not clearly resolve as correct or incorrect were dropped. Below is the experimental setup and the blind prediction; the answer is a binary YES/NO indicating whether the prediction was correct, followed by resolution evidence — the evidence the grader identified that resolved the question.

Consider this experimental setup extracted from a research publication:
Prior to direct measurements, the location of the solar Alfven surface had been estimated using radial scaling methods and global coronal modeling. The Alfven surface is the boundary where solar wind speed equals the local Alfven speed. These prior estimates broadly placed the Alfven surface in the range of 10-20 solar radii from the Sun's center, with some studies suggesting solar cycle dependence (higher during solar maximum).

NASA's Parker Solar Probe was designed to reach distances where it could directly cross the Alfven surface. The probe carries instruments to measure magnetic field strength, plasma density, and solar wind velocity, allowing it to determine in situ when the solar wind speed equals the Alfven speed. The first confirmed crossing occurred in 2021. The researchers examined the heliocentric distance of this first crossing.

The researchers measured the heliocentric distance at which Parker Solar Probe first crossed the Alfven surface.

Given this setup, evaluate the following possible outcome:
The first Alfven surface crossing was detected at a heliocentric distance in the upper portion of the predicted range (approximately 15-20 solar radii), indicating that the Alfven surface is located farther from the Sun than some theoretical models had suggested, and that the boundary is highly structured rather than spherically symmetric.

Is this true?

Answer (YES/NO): NO